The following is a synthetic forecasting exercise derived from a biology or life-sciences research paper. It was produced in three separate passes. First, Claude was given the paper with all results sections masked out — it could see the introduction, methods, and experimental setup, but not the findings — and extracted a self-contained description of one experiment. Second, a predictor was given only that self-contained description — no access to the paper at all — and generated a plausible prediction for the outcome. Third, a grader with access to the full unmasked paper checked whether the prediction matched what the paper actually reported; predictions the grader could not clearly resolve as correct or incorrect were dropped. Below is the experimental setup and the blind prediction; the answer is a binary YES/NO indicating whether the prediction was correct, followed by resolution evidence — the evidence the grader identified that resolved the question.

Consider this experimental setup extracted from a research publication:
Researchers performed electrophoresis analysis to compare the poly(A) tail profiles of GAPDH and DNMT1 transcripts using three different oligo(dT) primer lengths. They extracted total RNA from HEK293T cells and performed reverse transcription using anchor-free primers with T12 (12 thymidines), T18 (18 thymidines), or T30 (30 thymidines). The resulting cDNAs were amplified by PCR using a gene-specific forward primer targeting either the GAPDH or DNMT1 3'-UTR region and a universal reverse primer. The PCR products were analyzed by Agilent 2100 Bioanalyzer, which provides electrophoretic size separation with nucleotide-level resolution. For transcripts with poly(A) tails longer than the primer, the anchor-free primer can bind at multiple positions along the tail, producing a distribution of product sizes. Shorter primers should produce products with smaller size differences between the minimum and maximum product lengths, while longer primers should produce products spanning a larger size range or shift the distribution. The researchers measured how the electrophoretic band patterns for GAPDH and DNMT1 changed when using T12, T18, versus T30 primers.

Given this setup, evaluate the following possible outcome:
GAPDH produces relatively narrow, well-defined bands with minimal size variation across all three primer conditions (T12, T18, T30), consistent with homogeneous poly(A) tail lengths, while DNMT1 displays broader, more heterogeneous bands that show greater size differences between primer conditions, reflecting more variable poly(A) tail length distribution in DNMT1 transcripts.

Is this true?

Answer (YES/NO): NO